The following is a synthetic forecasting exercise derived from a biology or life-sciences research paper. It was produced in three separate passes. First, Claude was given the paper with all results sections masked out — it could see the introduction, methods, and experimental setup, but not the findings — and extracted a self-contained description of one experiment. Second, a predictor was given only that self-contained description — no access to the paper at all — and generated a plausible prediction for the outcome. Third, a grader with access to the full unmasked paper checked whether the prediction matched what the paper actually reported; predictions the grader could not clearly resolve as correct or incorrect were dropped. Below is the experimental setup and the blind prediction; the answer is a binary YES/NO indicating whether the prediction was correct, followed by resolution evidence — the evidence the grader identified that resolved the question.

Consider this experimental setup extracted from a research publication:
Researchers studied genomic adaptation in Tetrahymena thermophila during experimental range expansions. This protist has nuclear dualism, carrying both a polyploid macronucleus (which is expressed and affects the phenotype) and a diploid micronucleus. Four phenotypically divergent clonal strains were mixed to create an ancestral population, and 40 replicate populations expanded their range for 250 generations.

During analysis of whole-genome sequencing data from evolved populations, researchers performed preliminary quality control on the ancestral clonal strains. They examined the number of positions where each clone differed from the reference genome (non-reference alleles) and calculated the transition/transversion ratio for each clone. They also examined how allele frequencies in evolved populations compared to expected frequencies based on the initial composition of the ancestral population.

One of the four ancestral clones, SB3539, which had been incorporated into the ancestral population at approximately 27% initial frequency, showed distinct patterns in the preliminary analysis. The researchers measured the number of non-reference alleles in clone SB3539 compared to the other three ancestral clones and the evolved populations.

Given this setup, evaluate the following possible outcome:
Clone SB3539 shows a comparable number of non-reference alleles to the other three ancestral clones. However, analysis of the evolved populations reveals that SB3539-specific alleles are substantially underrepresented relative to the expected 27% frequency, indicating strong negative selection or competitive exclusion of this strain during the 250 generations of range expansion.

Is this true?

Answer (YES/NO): NO